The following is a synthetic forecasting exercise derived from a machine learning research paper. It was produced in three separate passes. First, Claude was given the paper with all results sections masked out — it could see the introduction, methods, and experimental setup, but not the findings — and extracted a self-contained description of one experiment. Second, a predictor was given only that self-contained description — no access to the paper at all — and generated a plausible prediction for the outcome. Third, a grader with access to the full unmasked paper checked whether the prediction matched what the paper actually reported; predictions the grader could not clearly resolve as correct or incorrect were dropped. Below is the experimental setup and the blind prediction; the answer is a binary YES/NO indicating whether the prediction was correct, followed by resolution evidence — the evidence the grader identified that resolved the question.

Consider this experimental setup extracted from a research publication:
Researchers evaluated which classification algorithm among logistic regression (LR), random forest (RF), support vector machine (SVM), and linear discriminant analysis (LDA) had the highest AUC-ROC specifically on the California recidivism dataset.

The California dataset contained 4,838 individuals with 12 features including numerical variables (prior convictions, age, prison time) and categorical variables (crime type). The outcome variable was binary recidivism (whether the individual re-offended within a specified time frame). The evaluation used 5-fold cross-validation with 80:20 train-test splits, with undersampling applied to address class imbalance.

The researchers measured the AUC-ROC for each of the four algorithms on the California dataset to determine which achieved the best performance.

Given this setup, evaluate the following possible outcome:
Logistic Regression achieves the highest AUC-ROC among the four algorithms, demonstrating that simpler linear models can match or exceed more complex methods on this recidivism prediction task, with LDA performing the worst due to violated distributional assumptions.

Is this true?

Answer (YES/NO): NO